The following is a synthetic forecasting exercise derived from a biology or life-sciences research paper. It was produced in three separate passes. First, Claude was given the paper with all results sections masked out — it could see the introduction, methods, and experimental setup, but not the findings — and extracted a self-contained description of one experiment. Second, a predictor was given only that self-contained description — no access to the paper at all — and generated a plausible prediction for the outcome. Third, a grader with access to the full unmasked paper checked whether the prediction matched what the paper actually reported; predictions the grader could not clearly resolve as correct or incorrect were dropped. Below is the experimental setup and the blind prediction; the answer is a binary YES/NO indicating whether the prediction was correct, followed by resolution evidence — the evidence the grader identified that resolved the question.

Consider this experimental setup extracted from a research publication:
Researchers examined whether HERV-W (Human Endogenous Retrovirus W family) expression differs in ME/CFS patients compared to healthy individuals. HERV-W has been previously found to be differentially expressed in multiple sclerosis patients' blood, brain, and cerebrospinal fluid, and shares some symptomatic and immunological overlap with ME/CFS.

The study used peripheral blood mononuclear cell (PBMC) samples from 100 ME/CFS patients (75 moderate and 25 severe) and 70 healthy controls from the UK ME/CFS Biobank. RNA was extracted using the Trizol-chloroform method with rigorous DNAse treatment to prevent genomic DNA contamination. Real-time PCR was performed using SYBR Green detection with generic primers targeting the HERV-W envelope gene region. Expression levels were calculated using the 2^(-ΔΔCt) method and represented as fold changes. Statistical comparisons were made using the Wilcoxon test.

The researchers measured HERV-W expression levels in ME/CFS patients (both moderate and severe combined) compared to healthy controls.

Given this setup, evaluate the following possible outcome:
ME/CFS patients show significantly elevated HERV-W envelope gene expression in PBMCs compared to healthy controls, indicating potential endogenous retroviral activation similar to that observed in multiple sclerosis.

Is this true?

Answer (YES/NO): NO